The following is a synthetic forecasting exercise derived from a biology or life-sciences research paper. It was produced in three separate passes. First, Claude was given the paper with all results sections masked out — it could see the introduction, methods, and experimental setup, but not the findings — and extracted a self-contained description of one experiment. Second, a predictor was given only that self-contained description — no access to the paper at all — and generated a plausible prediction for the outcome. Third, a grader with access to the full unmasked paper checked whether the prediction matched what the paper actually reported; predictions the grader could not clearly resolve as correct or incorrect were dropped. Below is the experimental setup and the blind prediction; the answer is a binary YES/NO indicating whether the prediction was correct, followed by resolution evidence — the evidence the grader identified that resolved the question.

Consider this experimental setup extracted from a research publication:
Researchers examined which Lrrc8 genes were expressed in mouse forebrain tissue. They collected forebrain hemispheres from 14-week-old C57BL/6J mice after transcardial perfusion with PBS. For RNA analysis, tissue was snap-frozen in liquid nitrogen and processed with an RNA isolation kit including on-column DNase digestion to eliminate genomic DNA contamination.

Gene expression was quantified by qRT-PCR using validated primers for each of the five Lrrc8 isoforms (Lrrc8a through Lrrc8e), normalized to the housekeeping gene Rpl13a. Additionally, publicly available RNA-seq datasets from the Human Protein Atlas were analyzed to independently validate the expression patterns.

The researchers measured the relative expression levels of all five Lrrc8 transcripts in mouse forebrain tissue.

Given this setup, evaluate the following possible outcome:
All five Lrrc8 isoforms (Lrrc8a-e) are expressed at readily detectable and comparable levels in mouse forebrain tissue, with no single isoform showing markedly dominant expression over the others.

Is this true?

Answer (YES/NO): NO